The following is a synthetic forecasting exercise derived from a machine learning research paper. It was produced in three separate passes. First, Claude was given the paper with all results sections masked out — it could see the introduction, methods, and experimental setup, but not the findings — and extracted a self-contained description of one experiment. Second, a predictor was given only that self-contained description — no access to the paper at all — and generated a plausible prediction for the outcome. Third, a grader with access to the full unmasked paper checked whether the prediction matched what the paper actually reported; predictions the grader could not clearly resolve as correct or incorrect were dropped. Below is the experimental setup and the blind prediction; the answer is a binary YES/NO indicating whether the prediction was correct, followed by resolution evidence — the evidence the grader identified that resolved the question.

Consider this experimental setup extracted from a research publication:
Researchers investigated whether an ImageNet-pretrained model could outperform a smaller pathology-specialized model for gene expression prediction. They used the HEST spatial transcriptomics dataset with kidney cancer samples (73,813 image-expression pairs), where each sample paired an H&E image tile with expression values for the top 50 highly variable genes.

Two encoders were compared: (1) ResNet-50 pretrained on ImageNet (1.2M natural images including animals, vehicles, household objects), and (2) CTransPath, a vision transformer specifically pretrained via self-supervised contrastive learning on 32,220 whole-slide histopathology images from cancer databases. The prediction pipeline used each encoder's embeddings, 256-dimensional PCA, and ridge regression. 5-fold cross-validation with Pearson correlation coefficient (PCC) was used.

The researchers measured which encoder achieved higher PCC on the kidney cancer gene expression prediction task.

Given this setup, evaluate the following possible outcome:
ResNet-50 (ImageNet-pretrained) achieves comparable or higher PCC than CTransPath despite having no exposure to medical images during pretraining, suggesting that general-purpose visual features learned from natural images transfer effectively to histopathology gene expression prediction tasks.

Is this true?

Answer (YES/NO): YES